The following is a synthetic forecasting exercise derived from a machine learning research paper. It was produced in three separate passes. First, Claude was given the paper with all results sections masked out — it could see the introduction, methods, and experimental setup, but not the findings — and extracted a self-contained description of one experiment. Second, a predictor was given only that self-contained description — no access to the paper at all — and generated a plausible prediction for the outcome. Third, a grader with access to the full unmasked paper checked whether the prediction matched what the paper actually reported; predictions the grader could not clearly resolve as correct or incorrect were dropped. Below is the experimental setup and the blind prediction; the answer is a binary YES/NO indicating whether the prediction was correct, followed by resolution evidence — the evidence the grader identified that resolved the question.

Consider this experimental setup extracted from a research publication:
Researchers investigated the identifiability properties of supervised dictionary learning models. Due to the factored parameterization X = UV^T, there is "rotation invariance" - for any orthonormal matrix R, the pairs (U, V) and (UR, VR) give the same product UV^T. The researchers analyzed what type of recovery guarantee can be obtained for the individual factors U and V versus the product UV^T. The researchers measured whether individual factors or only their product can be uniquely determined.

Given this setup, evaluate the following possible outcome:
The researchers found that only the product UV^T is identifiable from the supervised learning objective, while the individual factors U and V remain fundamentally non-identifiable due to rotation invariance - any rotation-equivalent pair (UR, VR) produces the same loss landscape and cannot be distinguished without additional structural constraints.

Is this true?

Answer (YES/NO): YES